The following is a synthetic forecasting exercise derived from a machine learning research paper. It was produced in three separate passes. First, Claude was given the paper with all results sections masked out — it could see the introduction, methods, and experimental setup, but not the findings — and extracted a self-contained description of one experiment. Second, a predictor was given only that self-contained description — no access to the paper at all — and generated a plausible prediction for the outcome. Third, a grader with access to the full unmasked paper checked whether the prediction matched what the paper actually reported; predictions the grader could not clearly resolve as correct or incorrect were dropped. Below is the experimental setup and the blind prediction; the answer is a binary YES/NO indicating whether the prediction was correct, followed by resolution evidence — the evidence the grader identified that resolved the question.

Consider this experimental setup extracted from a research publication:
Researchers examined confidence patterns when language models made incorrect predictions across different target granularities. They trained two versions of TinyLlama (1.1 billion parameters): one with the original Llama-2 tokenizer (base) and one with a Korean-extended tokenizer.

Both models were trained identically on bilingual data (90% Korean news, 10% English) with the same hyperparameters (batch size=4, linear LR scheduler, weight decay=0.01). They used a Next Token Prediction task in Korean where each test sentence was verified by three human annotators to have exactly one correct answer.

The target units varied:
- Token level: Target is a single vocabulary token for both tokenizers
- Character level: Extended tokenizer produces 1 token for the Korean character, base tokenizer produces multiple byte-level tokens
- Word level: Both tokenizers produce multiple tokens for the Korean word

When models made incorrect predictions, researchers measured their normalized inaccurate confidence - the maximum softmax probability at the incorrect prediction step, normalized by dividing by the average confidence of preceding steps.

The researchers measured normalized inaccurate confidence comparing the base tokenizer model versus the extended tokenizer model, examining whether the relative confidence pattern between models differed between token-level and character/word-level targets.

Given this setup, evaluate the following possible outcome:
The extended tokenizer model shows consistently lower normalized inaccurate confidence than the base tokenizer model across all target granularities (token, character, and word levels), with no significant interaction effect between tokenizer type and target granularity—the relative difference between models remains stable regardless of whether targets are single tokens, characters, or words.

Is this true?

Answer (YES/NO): NO